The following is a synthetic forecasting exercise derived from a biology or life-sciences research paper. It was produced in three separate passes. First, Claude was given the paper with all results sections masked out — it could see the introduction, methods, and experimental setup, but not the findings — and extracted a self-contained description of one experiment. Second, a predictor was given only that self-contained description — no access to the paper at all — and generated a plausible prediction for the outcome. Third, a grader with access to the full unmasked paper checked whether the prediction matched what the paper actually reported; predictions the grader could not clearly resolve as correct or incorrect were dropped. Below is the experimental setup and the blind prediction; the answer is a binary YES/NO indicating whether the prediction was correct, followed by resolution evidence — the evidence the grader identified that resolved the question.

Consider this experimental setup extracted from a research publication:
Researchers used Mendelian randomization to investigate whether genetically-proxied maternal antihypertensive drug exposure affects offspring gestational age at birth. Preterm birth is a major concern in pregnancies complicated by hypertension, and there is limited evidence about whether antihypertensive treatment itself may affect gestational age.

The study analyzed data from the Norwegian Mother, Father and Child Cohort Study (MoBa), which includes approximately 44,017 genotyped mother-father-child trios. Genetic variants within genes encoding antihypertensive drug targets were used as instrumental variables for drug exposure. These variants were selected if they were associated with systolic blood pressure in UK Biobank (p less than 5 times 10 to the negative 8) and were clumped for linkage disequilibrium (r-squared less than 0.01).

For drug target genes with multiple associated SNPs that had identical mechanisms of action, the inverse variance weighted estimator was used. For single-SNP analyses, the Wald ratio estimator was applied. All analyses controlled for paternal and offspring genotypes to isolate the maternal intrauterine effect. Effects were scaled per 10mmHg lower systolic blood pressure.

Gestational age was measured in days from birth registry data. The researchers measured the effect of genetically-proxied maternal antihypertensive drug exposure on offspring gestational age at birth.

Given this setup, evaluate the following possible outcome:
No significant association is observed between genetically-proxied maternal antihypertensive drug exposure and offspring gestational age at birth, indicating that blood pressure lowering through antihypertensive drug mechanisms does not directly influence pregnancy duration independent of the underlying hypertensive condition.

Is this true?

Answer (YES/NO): NO